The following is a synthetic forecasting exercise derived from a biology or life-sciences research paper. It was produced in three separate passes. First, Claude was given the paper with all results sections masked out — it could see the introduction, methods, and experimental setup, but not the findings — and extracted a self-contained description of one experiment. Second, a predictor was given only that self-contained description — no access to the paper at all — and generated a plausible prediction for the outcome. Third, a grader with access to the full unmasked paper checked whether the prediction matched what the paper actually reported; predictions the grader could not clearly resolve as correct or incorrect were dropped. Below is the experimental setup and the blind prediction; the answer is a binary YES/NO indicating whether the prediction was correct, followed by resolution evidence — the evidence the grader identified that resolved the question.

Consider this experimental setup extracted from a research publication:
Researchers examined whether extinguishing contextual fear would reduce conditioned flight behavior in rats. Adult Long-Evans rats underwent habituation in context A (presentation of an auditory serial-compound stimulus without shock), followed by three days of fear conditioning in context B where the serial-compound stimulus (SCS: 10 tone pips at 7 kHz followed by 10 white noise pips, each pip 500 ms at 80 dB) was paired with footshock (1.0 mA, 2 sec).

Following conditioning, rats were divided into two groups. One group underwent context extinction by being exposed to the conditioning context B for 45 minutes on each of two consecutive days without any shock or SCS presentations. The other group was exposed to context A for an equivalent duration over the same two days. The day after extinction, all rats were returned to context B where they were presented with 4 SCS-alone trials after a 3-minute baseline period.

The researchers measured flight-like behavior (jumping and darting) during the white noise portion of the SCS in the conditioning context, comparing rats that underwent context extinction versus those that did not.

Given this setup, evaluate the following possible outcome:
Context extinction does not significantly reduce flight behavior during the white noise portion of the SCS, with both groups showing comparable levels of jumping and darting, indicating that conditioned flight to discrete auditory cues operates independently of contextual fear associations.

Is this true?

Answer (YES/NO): NO